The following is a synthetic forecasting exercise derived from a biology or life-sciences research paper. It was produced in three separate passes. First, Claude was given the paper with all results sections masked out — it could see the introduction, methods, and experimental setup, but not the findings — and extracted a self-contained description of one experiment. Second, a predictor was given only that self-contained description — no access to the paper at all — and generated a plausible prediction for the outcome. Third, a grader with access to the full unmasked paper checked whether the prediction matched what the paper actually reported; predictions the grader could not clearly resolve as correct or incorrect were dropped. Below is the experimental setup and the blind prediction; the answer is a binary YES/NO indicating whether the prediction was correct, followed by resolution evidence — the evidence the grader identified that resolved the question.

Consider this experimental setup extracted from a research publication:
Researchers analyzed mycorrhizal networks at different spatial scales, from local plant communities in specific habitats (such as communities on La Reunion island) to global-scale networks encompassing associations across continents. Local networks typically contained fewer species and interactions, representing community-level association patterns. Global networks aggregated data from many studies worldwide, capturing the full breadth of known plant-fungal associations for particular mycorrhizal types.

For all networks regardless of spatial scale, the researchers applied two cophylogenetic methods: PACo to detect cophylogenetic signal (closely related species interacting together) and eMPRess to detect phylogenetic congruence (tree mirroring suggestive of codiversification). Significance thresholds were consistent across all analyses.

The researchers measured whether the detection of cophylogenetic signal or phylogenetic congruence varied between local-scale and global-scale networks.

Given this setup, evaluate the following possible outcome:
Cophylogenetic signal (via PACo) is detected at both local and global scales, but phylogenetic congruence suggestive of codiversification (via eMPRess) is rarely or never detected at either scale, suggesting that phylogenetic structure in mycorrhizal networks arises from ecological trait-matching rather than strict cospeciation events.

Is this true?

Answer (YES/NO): YES